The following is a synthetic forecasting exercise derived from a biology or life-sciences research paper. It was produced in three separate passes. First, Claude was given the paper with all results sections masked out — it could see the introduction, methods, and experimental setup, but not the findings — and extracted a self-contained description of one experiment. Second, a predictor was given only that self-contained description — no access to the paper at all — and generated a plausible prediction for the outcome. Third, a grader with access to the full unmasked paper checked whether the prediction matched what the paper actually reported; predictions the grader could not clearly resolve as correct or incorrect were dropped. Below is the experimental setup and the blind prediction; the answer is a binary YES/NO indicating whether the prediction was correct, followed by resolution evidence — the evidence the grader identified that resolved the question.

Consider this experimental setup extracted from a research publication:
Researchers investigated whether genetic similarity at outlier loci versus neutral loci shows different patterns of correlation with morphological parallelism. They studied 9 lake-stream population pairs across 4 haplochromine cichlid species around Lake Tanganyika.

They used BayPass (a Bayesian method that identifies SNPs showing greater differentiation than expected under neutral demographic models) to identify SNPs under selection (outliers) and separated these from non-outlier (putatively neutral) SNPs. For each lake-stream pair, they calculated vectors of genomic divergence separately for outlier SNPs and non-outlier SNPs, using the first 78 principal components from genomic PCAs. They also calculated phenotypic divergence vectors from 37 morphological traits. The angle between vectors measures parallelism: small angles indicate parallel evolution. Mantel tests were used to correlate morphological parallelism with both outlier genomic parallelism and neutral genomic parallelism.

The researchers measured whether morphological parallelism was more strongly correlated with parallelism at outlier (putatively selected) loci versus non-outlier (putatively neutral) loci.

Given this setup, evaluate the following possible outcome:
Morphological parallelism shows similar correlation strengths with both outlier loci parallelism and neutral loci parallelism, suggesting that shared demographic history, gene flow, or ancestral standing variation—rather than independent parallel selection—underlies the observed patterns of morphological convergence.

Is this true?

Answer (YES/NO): NO